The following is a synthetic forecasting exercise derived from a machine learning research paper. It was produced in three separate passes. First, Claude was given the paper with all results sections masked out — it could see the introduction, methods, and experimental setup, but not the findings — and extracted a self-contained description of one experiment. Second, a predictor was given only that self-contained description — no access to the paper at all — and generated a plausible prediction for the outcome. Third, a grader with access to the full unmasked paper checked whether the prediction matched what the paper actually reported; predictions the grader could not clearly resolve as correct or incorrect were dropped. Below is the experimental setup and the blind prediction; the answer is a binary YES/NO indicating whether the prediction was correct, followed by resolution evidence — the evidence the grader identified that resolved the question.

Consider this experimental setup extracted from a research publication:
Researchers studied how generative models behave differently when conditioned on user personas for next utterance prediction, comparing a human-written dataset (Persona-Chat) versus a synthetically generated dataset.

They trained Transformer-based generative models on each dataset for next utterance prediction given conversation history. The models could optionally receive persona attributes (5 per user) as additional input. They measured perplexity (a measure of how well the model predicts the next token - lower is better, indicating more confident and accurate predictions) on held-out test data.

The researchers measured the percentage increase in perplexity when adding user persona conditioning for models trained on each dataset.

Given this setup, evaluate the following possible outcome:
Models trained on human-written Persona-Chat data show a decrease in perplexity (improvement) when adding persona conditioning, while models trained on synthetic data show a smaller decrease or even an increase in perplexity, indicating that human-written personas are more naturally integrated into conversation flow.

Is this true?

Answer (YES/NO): NO